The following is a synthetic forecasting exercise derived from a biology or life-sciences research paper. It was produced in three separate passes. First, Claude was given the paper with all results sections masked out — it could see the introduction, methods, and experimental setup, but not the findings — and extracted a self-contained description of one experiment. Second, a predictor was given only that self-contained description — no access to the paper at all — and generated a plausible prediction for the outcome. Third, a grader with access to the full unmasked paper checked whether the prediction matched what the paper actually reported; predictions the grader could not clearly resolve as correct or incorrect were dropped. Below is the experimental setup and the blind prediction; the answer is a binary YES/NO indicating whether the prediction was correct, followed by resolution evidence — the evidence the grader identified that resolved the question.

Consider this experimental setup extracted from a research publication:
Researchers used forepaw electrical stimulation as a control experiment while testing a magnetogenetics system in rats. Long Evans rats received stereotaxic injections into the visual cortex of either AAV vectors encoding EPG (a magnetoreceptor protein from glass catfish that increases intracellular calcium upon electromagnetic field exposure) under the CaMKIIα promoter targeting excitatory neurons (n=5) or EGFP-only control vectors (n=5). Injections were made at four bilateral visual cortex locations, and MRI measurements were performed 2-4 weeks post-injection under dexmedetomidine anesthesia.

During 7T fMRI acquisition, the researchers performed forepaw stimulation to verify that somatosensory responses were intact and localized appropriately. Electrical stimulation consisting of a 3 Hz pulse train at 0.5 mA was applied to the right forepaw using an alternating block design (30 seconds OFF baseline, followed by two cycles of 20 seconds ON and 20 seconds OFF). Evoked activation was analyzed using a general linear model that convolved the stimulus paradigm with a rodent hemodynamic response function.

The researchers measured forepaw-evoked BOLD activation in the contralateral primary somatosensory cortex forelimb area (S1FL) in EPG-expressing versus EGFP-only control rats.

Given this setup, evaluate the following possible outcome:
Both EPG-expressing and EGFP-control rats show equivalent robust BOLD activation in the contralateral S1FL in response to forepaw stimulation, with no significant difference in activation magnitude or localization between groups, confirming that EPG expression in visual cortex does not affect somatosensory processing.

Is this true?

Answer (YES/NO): NO